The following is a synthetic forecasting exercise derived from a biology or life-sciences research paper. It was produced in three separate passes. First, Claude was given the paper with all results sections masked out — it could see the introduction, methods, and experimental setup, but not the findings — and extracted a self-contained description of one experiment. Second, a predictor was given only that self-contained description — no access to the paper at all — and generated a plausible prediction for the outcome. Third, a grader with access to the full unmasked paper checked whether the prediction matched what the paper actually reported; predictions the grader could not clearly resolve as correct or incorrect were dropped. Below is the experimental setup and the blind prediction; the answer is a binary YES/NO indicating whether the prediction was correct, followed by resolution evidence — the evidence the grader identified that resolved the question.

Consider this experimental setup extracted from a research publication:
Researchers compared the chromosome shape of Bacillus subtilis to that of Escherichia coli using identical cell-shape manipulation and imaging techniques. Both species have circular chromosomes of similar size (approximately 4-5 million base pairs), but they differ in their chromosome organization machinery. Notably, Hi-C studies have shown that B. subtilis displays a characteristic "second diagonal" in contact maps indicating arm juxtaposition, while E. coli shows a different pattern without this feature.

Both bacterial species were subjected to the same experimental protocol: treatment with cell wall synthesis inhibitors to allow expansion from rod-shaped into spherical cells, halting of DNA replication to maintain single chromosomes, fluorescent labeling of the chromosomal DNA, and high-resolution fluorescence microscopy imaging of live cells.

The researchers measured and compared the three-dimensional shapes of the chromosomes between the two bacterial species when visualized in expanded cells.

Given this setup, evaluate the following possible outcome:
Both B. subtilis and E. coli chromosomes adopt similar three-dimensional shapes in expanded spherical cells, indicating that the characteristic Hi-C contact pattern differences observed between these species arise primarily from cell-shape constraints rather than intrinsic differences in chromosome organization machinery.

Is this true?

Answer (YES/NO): NO